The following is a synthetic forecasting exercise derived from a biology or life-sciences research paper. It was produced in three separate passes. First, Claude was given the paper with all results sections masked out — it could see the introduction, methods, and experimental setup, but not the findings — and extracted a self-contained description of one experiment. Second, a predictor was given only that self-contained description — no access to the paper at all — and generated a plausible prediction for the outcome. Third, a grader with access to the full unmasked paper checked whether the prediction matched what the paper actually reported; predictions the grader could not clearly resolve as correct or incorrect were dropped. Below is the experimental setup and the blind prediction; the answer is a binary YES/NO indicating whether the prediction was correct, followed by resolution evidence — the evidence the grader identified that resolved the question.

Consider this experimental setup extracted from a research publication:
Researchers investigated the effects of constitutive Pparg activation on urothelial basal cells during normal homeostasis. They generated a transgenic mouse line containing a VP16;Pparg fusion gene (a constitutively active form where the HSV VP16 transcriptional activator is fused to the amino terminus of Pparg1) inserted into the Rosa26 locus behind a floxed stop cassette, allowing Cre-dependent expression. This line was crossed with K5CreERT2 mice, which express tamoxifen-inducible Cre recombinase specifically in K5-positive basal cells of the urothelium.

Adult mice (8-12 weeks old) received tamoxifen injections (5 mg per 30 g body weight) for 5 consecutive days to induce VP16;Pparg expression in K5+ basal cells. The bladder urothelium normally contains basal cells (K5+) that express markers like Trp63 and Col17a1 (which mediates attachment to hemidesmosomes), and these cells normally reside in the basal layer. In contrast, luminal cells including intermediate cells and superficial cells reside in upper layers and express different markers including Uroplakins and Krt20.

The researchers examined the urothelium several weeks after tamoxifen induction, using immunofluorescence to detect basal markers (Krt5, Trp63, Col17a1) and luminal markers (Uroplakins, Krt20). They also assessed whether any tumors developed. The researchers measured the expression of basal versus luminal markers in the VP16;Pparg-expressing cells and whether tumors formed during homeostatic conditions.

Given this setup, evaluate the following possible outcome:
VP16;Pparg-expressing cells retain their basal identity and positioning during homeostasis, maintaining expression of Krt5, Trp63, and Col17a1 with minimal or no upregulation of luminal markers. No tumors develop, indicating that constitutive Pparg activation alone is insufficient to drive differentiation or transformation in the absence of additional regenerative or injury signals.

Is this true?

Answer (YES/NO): NO